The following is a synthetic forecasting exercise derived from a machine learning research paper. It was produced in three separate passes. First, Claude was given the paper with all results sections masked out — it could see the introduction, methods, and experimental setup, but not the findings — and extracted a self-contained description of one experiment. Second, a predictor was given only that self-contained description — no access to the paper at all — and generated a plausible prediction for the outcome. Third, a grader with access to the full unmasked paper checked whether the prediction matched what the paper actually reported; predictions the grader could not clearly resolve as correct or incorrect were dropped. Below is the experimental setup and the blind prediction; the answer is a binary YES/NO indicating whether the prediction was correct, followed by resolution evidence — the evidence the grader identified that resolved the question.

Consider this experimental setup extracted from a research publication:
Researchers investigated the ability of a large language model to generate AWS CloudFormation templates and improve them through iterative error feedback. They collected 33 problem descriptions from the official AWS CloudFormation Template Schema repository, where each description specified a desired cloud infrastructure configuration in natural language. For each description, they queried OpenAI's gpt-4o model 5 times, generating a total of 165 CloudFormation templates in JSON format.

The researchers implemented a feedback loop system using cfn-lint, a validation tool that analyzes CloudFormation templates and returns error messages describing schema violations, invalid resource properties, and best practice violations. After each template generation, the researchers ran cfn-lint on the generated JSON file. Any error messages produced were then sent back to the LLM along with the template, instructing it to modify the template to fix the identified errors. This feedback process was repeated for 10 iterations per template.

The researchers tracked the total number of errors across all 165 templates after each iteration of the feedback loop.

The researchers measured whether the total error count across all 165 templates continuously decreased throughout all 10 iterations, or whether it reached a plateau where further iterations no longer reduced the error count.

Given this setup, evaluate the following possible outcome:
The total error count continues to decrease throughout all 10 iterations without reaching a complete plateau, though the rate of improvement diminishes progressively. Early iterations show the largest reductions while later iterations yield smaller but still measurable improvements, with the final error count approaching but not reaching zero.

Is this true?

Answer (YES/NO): NO